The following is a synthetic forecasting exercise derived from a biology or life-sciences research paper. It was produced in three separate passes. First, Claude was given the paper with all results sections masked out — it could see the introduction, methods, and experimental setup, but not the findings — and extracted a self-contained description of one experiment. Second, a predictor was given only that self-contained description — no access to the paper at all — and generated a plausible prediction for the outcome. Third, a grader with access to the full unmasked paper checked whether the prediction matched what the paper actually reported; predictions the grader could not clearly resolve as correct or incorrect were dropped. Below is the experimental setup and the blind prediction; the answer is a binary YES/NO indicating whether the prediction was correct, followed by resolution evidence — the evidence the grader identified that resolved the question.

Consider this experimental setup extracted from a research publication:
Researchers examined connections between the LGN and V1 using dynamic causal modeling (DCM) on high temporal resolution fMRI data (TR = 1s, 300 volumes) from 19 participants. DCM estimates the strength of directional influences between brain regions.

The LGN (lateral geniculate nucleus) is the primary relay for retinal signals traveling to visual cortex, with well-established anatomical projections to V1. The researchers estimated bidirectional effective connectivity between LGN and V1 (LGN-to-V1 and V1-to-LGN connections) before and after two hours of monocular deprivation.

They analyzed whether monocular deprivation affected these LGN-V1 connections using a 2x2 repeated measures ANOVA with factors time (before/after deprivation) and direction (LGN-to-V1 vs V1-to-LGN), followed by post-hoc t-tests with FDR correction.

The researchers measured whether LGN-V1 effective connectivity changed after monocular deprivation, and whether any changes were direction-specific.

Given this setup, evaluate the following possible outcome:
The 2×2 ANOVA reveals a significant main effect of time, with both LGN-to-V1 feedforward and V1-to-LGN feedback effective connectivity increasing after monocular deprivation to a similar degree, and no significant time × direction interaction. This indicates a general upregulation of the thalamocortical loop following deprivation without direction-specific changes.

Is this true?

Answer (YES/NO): NO